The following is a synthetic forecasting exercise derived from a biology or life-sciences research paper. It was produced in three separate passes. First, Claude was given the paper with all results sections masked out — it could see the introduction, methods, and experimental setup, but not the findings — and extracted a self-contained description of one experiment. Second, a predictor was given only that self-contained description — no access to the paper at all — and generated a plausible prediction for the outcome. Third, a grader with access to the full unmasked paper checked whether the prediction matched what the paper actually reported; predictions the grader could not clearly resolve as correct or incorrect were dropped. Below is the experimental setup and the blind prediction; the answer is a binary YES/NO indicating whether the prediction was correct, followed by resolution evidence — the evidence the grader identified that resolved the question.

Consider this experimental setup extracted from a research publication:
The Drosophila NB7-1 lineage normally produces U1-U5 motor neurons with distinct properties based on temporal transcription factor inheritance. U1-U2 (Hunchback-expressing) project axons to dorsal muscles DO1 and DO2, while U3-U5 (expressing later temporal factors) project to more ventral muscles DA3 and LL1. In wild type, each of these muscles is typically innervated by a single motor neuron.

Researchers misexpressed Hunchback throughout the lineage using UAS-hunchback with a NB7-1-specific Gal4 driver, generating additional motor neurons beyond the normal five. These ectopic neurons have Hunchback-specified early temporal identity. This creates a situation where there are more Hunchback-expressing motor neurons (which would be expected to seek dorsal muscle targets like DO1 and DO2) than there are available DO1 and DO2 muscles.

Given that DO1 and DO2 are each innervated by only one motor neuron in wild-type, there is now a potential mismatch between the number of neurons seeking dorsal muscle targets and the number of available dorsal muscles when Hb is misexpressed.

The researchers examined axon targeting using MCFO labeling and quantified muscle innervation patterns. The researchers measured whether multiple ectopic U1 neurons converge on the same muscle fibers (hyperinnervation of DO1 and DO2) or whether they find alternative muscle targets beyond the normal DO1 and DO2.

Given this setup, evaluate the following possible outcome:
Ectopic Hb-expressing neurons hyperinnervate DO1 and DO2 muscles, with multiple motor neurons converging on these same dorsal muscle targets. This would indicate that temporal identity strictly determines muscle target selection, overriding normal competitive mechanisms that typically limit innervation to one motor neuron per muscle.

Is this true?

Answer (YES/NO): NO